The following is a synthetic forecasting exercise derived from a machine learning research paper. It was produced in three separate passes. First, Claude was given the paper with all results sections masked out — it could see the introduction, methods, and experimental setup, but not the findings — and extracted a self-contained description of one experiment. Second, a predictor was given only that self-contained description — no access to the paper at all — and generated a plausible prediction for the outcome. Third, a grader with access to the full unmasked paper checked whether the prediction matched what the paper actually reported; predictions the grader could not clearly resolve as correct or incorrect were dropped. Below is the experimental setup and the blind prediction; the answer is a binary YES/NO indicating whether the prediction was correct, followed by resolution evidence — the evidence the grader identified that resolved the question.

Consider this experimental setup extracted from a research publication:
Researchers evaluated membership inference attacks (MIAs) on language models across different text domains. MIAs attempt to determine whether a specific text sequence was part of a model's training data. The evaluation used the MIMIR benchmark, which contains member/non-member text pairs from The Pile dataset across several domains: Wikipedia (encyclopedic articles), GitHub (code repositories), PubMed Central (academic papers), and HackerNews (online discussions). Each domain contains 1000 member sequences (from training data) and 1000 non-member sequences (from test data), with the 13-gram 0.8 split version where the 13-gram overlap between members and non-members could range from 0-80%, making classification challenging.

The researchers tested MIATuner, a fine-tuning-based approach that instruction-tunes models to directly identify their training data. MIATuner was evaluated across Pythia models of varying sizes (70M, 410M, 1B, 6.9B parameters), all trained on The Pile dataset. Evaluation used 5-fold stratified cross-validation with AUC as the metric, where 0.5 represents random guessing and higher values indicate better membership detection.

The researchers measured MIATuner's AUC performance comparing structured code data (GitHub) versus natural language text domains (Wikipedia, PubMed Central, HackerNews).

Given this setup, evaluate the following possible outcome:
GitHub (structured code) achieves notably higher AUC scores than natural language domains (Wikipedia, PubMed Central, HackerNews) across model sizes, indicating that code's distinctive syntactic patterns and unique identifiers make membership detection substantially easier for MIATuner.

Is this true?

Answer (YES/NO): YES